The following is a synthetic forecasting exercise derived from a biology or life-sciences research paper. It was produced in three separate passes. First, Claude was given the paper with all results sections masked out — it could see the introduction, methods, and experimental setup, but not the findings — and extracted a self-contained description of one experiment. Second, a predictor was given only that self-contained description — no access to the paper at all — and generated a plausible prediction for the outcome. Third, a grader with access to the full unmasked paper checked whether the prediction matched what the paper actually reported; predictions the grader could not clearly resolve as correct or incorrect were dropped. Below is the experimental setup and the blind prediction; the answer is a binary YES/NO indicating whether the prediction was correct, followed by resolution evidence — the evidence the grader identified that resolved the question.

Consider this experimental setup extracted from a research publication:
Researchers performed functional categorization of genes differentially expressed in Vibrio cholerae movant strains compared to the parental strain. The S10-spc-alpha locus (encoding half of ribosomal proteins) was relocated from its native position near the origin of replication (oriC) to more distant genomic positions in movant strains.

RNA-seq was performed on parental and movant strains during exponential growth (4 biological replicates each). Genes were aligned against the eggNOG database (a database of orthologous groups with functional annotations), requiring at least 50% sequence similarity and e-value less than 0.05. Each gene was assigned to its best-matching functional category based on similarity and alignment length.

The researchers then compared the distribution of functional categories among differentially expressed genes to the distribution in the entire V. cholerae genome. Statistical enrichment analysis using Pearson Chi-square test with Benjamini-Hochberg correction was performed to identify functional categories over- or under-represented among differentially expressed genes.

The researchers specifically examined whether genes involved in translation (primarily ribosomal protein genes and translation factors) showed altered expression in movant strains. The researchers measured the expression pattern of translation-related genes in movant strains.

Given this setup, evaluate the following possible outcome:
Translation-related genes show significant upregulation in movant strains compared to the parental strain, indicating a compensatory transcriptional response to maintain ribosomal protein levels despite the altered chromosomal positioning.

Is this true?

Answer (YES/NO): NO